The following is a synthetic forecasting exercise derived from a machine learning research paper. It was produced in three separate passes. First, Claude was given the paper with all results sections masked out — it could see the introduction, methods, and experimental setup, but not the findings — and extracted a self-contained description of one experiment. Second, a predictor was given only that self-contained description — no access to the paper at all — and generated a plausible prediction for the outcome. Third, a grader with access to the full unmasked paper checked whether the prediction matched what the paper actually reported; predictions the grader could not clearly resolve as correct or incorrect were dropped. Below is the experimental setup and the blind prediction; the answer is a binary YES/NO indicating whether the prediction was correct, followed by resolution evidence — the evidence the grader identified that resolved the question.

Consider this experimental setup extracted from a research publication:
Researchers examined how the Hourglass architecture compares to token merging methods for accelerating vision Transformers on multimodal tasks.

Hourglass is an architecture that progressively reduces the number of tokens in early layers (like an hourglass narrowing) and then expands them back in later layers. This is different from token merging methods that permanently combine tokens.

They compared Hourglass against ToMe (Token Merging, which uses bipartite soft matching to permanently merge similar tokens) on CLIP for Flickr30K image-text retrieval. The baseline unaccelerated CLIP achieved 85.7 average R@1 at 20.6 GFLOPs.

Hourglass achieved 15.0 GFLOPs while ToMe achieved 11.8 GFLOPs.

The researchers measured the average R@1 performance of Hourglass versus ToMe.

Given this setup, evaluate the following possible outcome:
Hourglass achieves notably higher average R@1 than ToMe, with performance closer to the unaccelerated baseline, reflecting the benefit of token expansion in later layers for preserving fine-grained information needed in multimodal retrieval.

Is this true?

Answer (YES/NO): NO